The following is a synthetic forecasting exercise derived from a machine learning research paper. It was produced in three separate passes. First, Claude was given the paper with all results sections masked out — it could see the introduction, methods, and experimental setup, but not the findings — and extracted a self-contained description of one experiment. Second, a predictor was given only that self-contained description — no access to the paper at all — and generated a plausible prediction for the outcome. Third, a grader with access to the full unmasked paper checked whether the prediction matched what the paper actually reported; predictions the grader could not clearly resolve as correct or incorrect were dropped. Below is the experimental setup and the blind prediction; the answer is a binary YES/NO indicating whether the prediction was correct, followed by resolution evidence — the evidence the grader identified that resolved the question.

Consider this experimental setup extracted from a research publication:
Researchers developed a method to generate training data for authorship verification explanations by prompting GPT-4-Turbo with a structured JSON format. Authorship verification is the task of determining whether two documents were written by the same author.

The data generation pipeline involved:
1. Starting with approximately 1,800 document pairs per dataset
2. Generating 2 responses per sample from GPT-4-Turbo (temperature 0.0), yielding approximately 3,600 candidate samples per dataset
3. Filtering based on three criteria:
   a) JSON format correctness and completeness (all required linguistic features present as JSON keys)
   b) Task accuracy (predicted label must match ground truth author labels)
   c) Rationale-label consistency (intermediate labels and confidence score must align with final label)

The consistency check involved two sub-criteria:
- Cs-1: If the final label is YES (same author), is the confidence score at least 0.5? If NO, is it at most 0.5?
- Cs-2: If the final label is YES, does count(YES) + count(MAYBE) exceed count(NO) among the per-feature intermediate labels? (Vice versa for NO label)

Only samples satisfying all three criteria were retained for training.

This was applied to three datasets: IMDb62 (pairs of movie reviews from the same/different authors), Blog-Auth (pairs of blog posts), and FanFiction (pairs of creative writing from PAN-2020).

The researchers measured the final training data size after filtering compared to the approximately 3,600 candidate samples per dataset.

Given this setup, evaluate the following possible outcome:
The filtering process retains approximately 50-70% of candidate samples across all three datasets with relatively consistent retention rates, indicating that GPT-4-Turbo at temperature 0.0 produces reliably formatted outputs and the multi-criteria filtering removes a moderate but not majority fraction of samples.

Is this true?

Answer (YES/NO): NO